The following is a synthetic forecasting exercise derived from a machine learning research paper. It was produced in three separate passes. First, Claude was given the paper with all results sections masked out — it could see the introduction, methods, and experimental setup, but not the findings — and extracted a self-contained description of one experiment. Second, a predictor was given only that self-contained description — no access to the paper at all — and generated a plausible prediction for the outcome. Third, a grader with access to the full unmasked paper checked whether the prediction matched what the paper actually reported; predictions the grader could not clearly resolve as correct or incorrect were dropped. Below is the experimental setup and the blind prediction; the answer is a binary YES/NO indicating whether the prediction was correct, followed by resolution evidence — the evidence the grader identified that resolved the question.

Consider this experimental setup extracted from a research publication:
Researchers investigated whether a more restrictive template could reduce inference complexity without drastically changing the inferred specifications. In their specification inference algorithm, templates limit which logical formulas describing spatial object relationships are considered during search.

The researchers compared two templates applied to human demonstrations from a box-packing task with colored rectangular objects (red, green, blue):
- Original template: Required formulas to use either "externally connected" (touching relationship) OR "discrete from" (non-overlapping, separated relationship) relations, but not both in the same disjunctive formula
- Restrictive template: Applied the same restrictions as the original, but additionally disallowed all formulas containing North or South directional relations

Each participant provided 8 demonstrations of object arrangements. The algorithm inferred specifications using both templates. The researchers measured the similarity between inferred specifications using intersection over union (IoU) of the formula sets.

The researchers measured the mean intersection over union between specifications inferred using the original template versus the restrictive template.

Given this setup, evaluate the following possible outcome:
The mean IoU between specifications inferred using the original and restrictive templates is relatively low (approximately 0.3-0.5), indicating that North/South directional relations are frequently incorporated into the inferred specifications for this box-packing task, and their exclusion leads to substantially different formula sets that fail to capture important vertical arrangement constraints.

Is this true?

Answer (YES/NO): NO